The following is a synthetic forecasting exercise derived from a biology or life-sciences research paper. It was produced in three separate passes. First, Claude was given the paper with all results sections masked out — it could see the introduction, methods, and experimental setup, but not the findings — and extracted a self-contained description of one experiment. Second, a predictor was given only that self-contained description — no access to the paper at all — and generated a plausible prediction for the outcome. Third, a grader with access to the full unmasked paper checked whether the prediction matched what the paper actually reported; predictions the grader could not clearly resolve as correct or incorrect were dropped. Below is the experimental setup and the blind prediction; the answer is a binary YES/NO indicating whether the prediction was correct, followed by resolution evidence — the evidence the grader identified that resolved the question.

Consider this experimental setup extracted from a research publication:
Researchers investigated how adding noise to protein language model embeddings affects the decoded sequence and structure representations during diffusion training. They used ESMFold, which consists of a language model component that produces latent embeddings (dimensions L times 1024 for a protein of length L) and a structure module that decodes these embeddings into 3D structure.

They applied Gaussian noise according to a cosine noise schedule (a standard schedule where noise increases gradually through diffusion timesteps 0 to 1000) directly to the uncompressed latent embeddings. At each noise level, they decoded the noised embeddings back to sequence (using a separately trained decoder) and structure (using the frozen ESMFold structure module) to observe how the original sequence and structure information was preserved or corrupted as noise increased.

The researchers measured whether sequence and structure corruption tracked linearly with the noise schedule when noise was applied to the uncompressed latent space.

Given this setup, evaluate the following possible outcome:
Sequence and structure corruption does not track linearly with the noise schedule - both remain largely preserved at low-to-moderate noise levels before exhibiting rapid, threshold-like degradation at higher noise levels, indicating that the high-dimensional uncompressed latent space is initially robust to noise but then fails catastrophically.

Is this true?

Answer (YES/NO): YES